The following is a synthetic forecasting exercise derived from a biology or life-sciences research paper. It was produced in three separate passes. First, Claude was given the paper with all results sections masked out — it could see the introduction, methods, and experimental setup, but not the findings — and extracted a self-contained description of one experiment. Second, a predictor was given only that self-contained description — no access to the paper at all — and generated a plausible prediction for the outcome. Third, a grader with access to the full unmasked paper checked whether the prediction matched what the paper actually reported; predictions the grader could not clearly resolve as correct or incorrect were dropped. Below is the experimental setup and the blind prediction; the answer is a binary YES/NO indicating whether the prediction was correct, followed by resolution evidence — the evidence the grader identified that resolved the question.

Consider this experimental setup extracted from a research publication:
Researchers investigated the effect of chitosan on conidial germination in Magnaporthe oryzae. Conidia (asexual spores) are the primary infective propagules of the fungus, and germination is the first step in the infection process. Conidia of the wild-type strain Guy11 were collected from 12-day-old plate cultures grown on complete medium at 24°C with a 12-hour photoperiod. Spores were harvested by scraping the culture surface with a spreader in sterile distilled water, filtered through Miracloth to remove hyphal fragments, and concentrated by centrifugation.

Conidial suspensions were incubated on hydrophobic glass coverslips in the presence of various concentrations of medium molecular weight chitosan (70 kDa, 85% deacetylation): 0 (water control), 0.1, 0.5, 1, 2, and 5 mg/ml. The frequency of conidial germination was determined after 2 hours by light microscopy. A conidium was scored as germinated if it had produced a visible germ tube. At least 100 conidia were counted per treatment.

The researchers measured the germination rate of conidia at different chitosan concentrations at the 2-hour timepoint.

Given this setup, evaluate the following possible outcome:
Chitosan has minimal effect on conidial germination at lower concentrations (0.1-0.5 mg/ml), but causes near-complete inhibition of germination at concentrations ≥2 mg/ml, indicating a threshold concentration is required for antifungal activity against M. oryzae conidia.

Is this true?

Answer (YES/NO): NO